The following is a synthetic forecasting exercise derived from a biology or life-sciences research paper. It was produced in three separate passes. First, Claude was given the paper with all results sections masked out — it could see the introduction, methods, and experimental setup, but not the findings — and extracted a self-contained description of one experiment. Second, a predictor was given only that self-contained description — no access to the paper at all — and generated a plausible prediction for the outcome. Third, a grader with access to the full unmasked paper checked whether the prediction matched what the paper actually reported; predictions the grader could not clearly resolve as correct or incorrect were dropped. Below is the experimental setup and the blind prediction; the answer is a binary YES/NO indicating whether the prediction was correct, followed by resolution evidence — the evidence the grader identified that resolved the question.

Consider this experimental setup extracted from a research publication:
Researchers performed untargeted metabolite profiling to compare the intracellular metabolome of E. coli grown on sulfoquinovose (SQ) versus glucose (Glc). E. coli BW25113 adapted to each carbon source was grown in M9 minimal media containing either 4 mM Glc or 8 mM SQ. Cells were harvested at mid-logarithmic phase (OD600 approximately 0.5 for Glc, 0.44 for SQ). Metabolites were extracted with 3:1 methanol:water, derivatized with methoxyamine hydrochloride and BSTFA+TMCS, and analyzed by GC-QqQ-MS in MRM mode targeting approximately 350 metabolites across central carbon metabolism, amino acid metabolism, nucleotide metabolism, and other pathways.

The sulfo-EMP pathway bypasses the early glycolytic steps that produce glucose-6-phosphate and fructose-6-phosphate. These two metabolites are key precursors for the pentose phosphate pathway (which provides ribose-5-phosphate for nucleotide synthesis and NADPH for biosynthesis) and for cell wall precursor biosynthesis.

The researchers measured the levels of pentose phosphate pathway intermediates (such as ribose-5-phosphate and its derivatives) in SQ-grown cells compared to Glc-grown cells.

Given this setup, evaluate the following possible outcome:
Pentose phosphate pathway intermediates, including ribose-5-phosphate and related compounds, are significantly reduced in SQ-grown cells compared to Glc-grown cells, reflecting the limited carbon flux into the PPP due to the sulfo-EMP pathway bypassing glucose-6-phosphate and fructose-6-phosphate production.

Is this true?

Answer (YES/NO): NO